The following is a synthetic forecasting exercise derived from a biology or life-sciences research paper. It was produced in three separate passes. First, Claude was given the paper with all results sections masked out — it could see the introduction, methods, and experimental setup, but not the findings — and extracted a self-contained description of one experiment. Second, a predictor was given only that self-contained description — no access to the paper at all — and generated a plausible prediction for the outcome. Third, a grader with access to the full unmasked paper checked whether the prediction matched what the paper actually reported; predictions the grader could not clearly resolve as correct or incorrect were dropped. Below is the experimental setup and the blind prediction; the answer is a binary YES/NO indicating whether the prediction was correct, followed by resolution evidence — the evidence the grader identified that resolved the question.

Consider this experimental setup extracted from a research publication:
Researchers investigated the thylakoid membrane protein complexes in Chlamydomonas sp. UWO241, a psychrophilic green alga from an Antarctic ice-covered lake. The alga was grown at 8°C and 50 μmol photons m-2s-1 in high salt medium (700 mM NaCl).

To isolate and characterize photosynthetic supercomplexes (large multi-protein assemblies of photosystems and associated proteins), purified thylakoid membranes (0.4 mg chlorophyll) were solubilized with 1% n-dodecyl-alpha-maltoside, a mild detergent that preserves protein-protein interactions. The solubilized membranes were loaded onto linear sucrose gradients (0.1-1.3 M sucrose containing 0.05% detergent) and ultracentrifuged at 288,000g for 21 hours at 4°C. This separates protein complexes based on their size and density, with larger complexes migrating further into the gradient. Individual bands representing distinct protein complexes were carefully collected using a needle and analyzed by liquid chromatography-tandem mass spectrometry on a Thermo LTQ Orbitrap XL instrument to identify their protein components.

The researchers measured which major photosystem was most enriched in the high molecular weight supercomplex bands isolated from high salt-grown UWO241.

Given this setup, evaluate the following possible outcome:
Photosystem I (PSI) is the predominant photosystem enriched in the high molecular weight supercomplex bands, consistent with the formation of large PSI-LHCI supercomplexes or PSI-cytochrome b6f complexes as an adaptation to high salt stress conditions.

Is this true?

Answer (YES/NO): YES